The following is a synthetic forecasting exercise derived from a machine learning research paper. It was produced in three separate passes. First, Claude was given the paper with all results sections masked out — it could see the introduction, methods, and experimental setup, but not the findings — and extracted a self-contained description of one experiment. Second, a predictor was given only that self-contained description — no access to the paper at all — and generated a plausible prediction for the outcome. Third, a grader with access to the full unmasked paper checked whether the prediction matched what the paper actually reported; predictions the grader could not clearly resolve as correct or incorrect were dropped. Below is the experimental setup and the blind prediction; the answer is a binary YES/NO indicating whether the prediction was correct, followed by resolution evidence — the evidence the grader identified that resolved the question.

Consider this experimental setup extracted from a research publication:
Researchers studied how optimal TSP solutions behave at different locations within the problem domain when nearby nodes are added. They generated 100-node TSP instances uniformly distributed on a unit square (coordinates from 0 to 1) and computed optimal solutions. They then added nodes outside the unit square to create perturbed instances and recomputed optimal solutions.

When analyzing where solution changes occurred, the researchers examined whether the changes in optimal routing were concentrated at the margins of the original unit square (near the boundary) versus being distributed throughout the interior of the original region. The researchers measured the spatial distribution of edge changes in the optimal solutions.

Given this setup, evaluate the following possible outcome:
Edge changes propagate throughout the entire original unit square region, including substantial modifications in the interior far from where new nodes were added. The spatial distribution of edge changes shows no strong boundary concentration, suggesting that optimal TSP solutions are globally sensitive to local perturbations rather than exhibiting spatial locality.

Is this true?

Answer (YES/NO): NO